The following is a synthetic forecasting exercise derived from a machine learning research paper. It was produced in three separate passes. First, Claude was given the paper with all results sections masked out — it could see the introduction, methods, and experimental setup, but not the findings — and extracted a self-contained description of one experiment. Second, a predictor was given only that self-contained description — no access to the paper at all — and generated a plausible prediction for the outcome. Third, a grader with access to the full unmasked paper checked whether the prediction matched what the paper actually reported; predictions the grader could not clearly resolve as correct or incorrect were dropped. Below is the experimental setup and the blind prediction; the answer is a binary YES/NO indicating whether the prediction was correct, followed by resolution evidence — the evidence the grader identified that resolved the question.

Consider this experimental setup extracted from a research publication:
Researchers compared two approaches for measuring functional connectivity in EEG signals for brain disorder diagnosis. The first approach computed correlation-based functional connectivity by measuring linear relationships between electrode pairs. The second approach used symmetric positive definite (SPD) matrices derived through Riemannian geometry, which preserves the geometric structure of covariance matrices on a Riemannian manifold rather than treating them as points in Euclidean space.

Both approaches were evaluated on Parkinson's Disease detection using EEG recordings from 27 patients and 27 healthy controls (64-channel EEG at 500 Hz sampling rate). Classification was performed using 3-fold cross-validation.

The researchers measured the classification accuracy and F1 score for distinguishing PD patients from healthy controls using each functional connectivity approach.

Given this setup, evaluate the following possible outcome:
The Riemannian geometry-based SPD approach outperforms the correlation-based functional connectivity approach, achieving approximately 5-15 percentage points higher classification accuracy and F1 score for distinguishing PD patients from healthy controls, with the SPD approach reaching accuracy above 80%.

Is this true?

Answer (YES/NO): NO